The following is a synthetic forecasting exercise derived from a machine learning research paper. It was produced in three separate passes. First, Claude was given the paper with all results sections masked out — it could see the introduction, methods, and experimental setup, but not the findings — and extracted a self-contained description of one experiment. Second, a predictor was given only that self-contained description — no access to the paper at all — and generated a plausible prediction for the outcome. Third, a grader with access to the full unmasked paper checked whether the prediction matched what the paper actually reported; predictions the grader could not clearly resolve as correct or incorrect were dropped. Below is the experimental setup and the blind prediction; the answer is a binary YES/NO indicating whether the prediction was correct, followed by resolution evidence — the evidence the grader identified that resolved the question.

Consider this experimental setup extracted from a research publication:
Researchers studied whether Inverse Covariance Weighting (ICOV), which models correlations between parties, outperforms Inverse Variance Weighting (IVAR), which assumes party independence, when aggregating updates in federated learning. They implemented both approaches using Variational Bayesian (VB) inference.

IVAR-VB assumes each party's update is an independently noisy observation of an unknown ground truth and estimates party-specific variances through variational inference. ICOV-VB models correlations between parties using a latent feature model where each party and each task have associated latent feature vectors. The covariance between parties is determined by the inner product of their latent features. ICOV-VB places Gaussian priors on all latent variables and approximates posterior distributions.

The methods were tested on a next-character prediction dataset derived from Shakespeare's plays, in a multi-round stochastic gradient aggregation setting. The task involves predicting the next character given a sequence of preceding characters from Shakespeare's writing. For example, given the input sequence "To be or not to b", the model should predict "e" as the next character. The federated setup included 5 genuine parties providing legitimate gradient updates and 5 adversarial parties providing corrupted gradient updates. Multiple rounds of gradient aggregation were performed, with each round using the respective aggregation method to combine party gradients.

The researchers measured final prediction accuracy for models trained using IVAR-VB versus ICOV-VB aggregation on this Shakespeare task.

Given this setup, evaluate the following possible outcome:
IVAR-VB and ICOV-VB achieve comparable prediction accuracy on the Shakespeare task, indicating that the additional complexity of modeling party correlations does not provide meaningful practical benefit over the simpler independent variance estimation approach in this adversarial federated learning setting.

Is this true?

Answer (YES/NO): NO